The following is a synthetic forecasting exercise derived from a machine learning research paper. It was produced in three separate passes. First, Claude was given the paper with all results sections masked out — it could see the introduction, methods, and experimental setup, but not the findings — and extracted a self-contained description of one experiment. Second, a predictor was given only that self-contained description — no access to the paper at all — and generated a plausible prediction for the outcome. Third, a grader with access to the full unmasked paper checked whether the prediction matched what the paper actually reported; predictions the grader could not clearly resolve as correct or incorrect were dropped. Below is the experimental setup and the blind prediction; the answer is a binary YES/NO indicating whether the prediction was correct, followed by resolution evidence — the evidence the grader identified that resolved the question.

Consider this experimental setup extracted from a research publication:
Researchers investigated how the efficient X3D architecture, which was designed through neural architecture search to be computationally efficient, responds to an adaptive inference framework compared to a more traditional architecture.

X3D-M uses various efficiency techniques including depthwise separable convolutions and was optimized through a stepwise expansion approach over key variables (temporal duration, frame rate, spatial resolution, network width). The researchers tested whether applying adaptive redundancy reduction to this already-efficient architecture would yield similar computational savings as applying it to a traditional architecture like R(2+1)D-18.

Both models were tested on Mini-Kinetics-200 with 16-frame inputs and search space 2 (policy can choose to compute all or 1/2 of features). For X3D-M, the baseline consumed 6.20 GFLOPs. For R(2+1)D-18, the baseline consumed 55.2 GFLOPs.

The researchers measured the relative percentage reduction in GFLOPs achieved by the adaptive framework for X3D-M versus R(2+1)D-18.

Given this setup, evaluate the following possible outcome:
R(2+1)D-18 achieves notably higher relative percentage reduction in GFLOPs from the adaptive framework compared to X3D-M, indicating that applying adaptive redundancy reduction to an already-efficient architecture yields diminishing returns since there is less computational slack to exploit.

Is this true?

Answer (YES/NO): YES